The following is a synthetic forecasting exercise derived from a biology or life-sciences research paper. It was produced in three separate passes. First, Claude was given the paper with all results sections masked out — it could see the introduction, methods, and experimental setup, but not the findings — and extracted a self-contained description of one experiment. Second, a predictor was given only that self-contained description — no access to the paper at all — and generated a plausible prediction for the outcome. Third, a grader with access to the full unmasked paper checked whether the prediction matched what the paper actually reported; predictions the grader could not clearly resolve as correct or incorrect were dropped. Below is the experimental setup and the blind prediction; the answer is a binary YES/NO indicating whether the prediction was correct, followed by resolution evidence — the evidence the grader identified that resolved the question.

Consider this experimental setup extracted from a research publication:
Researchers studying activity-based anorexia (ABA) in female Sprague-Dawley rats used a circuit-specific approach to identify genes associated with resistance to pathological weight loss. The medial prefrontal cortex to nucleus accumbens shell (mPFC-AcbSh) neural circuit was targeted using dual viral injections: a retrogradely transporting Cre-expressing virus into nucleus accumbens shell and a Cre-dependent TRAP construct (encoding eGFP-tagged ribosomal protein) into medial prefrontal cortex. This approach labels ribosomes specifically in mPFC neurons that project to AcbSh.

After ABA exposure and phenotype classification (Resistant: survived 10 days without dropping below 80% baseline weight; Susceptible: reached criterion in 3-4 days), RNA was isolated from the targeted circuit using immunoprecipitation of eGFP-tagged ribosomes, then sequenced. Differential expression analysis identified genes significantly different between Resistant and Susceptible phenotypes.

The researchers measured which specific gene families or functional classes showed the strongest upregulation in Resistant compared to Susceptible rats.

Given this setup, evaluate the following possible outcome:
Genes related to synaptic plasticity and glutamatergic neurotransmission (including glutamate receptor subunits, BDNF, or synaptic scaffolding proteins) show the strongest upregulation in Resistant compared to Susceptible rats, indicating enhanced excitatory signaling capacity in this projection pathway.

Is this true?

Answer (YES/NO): NO